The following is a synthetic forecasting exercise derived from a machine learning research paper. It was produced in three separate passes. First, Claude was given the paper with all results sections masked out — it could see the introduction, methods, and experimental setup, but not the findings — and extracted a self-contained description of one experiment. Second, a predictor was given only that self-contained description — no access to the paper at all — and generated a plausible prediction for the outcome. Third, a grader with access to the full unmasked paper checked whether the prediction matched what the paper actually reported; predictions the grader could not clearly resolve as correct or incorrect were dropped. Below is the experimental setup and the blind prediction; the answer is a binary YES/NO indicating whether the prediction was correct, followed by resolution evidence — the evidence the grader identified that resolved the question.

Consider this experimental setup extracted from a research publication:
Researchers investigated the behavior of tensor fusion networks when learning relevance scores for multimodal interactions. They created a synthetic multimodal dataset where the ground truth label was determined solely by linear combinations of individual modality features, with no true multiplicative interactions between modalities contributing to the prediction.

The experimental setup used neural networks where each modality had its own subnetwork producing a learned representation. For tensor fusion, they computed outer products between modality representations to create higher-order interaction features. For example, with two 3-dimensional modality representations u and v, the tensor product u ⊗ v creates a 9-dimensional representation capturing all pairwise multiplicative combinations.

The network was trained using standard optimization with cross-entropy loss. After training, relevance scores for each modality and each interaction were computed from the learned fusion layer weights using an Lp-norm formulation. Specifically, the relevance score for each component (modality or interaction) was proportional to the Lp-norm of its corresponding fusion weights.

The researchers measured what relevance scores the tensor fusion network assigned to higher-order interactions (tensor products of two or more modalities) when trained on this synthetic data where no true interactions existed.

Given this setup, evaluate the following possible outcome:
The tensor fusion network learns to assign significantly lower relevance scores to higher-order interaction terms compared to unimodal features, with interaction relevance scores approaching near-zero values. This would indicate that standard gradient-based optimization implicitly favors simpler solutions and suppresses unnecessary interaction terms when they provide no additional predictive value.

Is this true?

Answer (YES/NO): NO